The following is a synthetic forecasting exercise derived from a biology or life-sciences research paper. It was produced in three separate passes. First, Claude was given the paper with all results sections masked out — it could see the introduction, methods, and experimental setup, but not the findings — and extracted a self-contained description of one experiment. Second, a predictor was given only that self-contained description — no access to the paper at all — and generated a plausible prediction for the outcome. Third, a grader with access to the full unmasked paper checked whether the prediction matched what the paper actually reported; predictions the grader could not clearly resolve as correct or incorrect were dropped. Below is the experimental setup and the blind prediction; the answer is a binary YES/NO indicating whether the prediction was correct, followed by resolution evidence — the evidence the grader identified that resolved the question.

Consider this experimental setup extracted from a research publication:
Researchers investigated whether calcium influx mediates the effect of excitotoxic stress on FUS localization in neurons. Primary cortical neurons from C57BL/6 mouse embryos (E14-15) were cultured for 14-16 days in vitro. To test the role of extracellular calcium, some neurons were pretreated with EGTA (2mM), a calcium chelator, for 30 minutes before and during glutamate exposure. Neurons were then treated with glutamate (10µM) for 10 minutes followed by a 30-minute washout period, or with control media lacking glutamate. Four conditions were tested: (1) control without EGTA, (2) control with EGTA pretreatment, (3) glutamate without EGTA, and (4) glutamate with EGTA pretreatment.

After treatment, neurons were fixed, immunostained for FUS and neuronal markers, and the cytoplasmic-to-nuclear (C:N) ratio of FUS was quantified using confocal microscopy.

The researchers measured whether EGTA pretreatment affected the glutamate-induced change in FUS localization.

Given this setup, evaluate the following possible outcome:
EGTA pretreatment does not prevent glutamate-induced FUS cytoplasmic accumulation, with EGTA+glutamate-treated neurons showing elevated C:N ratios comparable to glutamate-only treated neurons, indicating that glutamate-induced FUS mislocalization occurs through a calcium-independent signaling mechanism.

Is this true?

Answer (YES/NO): NO